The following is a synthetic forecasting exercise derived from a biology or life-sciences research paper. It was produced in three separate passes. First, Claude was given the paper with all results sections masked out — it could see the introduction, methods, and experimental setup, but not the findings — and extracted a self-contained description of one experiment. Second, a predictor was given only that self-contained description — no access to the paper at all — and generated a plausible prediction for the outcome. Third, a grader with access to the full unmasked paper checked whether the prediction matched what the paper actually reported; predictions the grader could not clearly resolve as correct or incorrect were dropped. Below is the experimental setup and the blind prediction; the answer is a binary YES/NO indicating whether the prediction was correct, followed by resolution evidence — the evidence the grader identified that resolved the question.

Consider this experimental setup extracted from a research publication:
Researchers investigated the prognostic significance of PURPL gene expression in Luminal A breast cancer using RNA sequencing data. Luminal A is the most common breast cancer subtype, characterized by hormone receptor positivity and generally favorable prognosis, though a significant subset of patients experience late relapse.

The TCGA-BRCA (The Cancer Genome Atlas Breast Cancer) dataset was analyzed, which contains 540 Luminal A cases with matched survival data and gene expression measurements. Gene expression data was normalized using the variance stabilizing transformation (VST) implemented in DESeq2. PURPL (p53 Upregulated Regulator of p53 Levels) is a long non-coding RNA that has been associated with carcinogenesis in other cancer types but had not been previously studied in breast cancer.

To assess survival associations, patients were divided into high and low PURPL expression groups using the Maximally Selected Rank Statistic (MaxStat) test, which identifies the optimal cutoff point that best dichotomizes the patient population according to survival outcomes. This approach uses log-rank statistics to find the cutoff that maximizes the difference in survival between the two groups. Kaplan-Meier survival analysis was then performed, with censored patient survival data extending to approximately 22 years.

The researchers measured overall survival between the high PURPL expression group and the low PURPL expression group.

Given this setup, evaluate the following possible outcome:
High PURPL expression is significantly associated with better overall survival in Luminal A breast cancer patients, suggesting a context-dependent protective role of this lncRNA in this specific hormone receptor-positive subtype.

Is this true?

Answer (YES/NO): NO